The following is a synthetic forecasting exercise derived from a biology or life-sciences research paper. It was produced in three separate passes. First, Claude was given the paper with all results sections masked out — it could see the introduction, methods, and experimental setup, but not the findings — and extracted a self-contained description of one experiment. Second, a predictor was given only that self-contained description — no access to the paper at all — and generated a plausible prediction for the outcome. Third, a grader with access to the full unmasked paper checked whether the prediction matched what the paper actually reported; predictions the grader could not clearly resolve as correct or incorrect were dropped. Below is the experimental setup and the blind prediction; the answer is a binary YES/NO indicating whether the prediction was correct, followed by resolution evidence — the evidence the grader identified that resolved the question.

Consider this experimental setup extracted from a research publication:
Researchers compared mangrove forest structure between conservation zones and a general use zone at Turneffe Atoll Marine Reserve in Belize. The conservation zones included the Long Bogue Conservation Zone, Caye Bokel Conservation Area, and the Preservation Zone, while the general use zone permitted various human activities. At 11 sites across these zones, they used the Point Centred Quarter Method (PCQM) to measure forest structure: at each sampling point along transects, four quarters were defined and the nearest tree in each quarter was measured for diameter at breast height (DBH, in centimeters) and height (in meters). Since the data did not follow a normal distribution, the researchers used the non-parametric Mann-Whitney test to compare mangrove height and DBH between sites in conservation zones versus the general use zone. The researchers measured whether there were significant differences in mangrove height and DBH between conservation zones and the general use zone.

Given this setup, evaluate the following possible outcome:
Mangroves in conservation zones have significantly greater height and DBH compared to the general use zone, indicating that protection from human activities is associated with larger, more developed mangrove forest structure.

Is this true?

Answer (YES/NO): NO